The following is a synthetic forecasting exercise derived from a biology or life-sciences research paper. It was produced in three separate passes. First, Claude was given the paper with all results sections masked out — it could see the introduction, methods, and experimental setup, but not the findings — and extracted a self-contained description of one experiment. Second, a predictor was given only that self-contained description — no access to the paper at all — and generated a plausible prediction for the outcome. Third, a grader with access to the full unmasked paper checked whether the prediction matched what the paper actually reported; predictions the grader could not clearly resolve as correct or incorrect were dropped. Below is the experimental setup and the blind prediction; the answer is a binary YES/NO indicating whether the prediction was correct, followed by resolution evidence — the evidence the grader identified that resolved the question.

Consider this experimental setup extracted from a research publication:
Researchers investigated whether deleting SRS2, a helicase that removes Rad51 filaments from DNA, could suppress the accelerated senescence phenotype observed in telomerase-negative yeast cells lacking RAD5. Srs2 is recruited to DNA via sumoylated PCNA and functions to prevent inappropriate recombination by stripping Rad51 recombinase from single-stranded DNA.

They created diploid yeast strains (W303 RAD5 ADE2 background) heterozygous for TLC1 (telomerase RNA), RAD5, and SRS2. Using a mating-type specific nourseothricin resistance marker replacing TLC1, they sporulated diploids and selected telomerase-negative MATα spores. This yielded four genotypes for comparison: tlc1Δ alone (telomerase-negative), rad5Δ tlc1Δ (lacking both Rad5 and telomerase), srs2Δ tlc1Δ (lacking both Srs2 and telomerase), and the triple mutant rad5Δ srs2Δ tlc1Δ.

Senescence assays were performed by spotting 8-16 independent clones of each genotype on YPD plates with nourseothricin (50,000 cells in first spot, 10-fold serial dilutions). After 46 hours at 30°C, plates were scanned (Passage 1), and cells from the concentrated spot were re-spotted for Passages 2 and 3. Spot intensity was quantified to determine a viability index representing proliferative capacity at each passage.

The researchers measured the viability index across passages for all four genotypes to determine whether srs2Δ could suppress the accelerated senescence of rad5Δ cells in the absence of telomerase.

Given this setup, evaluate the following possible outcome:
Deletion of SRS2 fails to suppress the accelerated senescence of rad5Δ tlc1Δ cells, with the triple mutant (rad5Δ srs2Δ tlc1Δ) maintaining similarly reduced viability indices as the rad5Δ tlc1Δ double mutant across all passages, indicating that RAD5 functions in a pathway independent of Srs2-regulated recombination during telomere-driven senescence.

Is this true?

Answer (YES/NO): NO